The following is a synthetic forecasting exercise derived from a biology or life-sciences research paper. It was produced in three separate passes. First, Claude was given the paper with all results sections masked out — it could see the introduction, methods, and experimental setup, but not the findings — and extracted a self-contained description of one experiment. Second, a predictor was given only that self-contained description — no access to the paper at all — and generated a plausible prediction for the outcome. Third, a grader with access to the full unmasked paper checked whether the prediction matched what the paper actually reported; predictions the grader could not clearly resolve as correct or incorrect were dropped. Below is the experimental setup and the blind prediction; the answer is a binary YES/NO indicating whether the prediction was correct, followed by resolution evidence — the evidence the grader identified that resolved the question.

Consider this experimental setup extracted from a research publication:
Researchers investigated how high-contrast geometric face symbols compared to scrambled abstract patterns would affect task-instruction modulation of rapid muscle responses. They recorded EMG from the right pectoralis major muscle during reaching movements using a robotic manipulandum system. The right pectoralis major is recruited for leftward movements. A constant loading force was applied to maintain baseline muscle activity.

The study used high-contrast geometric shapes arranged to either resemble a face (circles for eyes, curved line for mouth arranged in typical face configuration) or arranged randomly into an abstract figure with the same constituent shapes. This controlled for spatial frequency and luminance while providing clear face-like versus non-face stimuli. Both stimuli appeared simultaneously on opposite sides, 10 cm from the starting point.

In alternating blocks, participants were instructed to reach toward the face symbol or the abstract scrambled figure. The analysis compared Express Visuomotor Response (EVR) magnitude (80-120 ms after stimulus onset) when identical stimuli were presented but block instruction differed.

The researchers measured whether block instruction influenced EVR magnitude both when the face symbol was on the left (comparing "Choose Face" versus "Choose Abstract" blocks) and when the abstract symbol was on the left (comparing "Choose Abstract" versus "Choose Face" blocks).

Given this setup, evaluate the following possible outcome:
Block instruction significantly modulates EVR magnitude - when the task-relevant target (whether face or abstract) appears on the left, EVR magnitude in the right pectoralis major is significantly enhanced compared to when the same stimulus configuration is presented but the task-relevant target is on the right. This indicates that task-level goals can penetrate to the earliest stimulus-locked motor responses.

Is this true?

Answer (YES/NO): YES